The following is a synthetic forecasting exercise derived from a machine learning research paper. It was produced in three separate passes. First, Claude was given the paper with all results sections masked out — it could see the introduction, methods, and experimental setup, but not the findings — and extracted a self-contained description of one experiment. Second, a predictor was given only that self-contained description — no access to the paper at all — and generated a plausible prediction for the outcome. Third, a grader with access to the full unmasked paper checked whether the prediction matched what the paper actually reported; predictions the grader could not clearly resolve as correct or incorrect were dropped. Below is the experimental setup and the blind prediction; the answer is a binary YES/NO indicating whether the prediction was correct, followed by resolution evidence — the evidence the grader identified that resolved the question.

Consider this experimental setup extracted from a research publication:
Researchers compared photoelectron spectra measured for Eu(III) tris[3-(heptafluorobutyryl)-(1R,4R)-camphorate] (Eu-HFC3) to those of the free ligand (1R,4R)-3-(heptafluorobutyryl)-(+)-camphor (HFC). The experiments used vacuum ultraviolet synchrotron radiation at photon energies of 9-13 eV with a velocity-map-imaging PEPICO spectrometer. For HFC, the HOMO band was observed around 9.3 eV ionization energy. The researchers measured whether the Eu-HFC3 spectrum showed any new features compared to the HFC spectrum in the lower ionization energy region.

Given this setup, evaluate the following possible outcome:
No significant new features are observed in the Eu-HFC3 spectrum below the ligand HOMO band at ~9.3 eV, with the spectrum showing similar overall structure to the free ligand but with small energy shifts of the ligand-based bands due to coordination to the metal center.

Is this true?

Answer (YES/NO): NO